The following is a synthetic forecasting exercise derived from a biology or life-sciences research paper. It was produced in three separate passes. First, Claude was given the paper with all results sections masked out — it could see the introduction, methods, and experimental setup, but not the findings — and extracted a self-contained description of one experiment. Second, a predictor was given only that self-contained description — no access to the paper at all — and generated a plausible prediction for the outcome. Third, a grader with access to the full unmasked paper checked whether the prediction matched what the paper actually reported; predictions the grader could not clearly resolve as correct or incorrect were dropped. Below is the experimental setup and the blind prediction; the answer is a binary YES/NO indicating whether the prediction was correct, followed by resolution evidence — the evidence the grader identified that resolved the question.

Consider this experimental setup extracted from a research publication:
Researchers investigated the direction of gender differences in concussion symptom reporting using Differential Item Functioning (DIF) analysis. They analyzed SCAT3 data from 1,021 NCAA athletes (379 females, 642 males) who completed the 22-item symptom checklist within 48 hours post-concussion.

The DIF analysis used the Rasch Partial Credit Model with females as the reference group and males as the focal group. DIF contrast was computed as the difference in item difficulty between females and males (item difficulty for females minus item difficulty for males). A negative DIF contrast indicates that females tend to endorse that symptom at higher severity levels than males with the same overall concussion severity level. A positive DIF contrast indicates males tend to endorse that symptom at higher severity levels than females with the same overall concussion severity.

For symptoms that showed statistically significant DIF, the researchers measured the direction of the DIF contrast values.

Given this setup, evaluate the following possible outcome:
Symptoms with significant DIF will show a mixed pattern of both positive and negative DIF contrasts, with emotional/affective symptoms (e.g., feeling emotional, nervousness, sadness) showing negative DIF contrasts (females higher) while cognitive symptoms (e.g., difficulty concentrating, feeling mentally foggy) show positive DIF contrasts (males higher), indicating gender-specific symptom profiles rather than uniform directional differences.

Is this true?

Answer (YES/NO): NO